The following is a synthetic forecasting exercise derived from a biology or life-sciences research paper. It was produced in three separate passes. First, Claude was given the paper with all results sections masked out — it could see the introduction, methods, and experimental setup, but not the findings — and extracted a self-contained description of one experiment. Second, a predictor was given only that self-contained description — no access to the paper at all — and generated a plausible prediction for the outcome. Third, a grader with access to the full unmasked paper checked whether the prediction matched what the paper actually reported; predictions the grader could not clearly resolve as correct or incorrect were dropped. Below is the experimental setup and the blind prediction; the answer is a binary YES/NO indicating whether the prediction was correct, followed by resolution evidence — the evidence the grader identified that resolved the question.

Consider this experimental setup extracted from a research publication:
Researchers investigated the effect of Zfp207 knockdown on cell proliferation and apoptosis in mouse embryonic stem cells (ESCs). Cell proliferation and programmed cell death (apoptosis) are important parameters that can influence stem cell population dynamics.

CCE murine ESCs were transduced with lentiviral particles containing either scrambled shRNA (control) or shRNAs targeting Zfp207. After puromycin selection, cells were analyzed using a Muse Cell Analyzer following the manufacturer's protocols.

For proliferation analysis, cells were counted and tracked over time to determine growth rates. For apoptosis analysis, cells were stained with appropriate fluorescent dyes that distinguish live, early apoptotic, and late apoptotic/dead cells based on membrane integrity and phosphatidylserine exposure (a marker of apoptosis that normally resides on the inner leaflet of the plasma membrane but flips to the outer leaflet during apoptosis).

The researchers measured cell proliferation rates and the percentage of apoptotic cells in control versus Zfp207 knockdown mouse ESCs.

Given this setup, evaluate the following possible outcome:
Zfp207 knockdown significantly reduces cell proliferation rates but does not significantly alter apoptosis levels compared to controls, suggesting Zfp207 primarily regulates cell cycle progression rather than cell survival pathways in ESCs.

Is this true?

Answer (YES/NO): NO